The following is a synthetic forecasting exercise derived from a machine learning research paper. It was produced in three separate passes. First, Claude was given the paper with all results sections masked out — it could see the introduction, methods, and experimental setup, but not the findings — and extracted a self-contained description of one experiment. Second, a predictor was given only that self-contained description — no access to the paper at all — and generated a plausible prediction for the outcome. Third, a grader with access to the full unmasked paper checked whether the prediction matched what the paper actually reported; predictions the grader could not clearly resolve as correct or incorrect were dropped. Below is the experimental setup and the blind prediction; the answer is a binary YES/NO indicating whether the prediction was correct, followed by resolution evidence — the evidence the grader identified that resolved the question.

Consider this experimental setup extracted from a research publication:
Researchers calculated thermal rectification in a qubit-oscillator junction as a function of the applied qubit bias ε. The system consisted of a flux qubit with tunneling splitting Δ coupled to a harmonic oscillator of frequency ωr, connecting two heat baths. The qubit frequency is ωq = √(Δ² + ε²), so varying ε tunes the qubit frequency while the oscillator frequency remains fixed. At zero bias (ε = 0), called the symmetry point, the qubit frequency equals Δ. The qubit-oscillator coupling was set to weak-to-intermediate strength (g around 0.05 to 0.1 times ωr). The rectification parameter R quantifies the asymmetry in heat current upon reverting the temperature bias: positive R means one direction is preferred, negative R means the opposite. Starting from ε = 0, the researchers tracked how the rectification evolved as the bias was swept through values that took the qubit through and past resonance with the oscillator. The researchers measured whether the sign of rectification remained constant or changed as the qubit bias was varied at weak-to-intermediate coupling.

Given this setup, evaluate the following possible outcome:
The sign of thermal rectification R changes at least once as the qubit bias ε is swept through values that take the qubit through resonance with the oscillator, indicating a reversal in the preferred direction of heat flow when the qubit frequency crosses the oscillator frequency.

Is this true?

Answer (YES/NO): YES